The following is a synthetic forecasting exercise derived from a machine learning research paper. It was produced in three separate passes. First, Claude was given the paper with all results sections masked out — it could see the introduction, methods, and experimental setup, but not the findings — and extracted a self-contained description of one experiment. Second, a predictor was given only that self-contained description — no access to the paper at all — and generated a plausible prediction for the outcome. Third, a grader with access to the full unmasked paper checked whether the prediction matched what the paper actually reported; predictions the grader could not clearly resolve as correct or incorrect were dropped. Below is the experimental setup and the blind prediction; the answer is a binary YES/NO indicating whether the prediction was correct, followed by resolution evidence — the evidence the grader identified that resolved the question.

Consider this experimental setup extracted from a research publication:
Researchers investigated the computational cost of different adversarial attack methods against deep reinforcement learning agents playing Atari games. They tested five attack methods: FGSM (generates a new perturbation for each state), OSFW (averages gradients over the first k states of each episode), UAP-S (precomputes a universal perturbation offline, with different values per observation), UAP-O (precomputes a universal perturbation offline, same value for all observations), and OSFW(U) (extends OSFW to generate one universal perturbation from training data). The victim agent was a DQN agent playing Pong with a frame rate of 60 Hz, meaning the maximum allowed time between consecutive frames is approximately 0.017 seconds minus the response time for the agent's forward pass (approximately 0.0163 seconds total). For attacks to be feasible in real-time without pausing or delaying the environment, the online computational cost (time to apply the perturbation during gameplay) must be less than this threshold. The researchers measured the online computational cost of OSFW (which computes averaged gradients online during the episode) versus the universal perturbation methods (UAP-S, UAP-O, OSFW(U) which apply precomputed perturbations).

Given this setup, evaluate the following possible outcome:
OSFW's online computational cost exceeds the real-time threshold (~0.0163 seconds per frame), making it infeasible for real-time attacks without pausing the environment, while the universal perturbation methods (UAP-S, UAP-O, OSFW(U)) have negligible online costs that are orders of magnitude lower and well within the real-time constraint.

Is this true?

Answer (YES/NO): YES